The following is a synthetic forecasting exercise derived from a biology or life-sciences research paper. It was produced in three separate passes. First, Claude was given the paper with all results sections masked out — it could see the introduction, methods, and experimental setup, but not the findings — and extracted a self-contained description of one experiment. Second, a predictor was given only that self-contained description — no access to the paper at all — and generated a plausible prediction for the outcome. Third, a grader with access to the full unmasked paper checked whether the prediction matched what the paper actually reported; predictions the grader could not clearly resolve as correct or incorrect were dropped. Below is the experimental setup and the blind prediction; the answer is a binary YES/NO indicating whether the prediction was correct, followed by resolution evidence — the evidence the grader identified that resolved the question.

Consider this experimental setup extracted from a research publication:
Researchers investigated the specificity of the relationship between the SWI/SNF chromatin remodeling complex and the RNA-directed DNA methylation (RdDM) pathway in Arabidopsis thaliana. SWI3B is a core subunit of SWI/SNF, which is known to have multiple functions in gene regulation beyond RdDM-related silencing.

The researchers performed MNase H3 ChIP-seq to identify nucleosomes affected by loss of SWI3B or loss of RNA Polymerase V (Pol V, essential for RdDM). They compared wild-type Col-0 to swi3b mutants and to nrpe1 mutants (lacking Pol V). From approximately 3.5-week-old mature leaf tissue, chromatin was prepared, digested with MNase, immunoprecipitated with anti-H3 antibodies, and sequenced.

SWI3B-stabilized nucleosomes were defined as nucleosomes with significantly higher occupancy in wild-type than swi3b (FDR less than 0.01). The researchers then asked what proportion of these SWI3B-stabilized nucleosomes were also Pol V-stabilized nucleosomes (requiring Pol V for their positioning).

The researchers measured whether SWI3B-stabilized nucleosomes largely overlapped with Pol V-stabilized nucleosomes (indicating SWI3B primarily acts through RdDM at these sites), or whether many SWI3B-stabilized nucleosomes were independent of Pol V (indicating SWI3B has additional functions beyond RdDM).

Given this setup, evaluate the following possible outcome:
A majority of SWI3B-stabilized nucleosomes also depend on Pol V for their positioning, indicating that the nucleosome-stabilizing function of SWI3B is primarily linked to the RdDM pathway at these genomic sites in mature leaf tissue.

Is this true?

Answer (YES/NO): NO